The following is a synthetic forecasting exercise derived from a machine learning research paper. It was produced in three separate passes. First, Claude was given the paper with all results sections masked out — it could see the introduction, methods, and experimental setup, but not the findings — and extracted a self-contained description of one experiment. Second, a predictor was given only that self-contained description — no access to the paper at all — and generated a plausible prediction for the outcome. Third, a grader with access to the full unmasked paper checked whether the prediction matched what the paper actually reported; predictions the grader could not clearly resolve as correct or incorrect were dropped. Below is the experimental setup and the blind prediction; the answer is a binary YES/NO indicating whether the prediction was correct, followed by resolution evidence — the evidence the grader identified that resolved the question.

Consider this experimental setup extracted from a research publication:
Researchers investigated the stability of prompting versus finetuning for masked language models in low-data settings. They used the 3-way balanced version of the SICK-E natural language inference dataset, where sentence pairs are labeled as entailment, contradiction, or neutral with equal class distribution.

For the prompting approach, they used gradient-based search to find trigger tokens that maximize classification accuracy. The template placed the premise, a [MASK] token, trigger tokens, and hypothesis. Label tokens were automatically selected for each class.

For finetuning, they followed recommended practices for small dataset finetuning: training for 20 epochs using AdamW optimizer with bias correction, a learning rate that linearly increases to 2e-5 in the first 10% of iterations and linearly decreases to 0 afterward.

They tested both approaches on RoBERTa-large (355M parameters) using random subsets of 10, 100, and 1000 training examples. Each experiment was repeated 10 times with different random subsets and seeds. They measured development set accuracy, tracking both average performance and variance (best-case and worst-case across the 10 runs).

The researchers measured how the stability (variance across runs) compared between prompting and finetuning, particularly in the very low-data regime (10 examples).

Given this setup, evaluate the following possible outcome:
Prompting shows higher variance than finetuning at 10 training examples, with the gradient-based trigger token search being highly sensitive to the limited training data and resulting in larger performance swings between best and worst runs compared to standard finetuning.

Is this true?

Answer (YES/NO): NO